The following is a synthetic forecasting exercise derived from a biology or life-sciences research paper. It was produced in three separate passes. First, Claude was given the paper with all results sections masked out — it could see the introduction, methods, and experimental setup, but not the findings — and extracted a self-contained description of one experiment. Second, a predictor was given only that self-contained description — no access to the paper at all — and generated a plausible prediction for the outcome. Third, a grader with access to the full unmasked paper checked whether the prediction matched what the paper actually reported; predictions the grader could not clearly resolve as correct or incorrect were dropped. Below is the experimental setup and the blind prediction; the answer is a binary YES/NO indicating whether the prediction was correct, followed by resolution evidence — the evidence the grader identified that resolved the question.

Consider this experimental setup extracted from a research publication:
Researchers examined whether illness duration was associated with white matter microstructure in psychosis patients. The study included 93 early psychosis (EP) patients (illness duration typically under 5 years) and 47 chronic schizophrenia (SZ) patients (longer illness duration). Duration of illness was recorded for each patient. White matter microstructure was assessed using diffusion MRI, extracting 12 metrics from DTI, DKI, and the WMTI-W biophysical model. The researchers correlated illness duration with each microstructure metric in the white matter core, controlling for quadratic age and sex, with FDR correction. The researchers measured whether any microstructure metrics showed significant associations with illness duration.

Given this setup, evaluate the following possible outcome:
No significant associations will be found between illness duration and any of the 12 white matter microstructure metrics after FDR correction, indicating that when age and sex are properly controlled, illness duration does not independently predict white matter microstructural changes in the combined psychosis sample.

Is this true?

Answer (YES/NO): YES